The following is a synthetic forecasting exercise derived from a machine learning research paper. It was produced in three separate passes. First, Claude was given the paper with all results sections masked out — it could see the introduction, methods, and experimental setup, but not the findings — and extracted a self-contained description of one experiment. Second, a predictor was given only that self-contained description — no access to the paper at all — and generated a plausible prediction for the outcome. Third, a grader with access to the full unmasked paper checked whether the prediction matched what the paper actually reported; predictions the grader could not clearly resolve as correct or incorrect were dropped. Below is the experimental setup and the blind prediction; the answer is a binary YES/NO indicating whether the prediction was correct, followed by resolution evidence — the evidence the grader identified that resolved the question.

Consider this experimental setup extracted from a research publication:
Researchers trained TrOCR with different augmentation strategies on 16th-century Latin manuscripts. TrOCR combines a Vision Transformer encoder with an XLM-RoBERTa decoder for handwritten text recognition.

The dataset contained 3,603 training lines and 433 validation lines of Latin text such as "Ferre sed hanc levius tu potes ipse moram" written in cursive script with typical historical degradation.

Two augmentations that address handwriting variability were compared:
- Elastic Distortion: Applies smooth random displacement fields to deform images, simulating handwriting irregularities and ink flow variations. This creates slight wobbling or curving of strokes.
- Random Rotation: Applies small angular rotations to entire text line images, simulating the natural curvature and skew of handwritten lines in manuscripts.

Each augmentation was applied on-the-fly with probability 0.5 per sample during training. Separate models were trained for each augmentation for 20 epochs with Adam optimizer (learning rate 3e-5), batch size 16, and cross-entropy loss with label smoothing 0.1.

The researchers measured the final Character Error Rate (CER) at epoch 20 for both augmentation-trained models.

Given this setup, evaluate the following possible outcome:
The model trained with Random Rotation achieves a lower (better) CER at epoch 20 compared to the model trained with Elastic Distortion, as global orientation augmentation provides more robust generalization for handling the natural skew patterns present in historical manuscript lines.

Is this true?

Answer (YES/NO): NO